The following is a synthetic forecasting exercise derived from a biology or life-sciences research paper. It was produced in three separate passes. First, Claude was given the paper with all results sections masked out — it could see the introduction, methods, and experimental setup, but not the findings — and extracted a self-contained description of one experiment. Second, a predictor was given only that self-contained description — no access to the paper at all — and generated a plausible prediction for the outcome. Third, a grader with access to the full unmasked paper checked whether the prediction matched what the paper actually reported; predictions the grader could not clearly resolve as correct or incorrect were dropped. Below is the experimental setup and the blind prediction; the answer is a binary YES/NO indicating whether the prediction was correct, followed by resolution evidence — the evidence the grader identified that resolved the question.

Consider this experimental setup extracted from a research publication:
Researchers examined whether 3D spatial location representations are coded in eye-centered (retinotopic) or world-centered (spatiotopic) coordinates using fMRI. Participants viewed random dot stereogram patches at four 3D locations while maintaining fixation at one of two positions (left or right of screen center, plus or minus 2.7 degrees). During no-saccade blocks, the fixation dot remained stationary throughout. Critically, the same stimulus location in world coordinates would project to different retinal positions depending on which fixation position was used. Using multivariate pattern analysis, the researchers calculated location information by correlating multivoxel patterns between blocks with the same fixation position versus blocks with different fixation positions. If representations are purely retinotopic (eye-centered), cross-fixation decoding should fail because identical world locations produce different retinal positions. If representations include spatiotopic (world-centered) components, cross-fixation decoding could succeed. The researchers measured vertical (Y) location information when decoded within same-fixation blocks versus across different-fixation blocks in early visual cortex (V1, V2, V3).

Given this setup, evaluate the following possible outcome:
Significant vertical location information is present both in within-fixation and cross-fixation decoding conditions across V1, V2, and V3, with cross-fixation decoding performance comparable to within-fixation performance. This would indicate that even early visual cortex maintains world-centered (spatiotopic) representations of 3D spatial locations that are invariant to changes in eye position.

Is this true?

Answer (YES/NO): NO